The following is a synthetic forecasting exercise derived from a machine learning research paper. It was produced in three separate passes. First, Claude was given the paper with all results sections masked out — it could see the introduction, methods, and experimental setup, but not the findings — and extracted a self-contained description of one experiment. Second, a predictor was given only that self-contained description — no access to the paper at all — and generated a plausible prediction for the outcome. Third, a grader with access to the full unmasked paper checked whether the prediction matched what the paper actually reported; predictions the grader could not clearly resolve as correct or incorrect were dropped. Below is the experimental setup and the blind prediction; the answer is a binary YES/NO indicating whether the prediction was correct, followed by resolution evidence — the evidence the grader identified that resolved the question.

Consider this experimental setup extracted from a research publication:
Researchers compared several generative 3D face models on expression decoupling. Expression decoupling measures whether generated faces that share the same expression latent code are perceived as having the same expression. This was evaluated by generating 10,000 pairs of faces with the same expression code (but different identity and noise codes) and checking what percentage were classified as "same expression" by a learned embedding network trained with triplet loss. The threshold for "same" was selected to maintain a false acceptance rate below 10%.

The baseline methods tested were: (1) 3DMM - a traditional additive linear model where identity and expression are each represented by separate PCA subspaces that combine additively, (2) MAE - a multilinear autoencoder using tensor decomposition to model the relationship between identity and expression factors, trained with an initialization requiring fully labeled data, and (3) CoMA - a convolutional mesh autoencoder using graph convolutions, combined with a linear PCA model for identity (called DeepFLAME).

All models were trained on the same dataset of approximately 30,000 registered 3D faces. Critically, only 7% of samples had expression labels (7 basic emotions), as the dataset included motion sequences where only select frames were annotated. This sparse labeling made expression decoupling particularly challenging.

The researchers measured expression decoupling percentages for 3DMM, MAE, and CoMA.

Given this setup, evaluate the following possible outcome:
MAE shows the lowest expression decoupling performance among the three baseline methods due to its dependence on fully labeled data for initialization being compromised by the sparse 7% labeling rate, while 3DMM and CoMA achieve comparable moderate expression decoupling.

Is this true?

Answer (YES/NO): YES